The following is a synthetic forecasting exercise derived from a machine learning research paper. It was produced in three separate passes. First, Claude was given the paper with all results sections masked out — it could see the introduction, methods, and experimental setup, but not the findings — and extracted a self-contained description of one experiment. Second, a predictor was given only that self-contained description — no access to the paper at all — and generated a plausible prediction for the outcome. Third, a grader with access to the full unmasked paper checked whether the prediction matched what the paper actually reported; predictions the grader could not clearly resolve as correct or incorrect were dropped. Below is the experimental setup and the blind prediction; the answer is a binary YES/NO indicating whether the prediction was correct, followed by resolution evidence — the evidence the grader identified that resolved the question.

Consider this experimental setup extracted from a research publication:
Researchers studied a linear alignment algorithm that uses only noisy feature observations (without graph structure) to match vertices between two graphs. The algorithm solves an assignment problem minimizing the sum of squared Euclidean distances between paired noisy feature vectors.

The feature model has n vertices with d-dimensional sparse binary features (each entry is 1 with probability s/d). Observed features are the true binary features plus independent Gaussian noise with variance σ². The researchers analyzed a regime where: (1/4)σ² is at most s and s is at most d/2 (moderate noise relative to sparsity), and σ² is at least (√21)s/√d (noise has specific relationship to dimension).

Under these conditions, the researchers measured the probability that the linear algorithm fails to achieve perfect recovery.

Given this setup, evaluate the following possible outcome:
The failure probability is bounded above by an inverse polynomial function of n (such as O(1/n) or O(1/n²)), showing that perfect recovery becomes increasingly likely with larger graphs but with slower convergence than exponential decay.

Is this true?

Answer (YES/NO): NO